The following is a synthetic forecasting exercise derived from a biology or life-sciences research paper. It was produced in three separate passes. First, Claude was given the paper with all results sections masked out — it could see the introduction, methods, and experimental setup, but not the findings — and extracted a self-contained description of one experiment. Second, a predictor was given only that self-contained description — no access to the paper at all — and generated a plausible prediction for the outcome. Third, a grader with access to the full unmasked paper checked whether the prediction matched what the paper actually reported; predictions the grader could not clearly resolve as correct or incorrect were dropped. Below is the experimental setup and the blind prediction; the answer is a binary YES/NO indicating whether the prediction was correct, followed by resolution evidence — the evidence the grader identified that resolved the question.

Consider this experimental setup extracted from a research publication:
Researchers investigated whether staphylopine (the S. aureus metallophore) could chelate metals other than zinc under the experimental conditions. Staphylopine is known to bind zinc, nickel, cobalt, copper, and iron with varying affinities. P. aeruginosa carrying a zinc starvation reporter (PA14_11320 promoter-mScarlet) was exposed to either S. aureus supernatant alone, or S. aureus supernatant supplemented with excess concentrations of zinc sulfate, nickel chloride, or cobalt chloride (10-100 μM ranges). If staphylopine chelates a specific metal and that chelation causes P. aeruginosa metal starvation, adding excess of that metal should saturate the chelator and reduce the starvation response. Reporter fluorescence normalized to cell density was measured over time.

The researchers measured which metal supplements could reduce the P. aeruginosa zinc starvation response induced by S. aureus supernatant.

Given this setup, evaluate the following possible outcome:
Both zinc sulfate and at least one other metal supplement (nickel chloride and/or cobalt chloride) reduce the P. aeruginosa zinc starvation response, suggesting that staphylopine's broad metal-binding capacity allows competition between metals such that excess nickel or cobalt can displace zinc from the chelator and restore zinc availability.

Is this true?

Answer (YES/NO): YES